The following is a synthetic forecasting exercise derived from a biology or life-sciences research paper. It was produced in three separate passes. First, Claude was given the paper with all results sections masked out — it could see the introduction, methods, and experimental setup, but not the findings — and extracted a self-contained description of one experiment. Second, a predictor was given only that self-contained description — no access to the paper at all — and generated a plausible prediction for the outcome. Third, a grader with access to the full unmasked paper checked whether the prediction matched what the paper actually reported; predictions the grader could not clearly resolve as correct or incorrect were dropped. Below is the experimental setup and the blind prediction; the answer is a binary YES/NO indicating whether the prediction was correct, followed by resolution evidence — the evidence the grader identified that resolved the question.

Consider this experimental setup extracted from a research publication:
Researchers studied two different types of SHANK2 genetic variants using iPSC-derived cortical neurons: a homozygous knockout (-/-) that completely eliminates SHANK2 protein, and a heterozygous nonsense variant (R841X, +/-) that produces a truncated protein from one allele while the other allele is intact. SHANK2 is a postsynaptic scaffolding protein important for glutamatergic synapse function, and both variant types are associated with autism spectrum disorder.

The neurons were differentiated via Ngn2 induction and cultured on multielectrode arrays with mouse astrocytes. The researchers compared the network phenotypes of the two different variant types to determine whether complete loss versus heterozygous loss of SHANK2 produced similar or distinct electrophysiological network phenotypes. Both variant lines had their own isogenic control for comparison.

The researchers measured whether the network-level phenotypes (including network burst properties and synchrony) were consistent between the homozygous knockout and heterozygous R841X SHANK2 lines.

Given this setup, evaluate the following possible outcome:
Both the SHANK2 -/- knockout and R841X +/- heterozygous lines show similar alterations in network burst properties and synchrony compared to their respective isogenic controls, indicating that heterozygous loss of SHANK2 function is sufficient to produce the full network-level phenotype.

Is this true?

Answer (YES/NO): NO